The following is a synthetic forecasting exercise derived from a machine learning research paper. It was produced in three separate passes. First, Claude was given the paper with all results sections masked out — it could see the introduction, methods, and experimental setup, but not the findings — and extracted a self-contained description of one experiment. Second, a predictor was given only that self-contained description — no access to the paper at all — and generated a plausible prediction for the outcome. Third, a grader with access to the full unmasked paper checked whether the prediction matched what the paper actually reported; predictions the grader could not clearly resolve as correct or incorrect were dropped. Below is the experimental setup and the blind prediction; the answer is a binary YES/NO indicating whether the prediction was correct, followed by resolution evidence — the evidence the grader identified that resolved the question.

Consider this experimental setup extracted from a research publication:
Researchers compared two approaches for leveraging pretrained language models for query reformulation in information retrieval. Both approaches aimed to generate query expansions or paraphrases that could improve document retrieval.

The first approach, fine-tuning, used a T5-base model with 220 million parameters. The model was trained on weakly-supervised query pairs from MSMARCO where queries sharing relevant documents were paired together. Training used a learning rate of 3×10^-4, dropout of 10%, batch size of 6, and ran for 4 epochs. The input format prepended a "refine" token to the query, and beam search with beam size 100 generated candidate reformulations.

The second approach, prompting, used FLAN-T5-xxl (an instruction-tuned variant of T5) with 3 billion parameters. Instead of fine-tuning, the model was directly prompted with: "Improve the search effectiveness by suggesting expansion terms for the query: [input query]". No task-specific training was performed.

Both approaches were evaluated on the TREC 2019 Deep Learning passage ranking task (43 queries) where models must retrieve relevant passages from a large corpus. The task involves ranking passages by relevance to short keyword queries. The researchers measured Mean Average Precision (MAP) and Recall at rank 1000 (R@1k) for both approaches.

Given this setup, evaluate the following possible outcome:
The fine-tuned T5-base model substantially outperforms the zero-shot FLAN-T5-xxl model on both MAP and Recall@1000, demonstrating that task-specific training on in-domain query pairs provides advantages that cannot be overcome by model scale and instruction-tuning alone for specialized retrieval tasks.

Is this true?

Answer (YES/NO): NO